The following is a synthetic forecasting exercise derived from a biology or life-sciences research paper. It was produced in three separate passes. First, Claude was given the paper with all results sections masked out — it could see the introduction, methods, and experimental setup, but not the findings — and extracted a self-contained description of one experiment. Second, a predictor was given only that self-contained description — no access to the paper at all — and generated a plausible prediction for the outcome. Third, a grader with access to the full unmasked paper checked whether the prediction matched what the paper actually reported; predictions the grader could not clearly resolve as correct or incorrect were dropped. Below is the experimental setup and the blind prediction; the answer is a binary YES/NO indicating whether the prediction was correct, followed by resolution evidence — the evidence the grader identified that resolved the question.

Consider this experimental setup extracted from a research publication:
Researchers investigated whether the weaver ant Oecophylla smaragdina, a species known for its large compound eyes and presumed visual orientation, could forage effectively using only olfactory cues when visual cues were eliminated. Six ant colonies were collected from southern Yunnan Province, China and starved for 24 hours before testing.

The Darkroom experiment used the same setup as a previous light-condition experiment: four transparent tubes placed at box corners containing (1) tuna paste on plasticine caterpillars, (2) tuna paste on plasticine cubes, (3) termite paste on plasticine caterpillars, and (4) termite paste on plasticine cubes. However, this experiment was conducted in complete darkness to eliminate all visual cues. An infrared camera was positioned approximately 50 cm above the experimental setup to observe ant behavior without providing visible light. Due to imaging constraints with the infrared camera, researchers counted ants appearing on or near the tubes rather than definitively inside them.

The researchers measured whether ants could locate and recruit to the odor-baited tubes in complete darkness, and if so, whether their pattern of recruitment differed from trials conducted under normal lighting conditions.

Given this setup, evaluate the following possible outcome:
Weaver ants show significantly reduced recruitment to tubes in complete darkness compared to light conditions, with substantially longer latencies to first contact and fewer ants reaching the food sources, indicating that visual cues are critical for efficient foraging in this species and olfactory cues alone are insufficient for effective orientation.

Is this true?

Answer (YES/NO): NO